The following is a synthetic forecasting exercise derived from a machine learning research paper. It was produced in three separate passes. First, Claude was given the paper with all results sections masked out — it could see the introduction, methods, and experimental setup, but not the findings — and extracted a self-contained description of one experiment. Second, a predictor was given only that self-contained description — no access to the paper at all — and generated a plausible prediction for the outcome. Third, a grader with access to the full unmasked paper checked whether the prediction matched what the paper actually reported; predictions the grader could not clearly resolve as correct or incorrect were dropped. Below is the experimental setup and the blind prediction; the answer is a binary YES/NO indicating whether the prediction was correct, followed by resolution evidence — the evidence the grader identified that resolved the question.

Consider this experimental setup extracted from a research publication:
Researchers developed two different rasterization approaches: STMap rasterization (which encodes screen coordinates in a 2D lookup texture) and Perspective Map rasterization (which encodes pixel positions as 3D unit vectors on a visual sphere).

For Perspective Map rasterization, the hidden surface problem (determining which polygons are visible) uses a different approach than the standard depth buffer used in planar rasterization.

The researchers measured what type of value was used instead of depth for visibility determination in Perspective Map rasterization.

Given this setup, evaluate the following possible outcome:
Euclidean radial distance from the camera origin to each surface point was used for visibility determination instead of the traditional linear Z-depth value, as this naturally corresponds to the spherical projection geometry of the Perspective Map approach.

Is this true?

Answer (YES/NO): YES